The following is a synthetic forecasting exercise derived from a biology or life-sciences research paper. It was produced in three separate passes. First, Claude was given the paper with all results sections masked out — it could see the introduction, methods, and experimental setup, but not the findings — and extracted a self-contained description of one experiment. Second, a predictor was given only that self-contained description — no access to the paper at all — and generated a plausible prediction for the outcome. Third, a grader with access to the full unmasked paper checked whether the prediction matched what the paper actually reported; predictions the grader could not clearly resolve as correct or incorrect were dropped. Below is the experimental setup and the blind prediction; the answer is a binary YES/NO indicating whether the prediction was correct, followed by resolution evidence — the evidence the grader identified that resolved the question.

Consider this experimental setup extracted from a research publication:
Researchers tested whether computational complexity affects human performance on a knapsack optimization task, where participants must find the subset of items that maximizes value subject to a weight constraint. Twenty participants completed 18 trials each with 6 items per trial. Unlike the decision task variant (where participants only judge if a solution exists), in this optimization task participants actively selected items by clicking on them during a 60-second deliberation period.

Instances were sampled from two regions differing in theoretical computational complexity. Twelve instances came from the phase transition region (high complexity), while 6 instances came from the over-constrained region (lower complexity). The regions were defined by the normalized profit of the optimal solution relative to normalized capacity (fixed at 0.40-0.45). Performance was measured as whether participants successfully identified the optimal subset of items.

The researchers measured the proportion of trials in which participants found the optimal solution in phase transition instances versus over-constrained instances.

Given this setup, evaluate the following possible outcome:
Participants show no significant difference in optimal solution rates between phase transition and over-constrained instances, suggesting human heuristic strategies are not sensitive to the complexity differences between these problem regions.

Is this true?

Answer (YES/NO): NO